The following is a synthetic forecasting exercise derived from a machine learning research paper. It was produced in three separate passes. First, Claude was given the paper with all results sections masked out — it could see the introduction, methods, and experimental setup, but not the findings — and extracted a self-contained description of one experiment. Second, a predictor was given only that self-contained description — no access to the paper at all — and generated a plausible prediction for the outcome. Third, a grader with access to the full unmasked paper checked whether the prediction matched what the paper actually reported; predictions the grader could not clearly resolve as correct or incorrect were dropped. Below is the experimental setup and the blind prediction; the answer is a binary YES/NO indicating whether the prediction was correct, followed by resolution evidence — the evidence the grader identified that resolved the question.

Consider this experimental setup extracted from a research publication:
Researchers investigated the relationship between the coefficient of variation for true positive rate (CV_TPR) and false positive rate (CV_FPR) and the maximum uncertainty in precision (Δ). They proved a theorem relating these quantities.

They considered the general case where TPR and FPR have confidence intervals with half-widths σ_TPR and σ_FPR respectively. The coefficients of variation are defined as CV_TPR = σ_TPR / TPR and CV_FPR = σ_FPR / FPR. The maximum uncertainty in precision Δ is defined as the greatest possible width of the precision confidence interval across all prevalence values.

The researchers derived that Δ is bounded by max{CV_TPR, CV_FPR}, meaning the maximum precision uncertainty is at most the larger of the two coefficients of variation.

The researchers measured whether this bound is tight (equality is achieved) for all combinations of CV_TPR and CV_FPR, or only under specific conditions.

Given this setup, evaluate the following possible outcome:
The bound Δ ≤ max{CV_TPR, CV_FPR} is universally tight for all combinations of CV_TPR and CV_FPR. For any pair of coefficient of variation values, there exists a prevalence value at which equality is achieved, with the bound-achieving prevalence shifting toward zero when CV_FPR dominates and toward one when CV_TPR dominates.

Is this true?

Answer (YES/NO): NO